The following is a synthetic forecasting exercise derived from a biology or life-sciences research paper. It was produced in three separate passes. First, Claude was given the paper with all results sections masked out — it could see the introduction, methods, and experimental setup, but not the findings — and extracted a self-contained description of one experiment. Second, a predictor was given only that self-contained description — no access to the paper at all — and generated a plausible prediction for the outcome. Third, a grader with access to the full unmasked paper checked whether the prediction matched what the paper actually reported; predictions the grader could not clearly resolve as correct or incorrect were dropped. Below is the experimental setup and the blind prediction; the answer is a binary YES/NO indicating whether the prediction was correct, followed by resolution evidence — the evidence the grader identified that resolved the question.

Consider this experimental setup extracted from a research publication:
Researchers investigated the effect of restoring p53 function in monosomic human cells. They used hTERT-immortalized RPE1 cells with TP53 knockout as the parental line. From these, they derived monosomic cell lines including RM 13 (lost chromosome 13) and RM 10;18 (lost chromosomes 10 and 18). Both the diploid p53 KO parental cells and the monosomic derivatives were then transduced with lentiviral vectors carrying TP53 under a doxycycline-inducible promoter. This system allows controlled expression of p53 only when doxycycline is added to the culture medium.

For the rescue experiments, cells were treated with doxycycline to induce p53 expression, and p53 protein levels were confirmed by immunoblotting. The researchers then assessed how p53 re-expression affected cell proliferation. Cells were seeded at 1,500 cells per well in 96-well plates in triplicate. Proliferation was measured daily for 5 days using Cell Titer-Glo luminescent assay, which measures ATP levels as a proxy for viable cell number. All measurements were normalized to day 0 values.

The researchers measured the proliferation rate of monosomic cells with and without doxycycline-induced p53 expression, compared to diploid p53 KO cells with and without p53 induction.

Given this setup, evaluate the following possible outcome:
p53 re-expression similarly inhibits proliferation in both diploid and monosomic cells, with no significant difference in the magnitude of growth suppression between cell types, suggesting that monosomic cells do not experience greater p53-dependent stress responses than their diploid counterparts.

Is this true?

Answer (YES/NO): NO